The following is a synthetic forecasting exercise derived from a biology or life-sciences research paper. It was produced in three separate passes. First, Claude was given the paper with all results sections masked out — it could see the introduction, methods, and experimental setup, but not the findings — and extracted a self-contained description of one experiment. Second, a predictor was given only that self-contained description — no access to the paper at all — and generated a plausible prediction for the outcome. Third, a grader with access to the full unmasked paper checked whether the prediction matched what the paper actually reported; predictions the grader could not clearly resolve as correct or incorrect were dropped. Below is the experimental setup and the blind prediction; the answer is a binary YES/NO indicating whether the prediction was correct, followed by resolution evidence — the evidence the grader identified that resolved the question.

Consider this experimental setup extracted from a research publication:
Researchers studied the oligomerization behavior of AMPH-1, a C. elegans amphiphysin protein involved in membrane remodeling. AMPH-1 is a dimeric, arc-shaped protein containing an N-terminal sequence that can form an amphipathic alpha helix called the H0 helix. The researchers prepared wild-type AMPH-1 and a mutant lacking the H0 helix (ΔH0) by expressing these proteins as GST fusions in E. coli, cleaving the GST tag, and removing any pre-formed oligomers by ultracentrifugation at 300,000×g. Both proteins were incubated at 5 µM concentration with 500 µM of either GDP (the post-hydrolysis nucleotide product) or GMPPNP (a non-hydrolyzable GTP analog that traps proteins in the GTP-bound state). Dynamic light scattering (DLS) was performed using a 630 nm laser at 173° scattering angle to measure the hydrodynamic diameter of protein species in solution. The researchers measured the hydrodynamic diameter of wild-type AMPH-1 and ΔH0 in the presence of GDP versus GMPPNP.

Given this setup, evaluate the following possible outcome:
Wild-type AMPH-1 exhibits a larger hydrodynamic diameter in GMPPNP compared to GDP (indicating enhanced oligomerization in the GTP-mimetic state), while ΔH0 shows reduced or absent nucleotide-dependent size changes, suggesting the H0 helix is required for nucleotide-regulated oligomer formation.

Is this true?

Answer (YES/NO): NO